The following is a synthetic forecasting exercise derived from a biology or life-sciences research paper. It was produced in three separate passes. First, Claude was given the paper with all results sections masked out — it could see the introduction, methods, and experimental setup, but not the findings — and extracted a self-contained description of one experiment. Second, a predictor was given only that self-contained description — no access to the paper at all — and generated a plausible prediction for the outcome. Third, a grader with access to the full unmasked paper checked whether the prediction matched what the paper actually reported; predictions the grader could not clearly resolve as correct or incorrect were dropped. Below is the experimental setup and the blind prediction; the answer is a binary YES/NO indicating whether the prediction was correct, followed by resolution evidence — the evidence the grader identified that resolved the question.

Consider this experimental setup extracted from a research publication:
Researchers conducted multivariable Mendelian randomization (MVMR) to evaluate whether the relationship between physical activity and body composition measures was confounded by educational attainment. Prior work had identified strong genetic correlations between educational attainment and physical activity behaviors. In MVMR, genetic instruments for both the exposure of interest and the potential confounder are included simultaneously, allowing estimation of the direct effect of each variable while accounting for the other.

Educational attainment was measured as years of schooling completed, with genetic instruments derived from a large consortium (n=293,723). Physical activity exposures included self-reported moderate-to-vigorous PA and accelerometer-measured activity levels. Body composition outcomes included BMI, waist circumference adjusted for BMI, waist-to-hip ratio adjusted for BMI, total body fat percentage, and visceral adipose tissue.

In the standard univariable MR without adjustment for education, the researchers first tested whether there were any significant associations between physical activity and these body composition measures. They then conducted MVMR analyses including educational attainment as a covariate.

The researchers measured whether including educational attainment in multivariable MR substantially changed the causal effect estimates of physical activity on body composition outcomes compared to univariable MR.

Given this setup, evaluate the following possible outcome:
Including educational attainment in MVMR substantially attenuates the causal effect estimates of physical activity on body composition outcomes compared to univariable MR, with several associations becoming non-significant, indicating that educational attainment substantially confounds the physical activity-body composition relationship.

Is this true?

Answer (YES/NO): YES